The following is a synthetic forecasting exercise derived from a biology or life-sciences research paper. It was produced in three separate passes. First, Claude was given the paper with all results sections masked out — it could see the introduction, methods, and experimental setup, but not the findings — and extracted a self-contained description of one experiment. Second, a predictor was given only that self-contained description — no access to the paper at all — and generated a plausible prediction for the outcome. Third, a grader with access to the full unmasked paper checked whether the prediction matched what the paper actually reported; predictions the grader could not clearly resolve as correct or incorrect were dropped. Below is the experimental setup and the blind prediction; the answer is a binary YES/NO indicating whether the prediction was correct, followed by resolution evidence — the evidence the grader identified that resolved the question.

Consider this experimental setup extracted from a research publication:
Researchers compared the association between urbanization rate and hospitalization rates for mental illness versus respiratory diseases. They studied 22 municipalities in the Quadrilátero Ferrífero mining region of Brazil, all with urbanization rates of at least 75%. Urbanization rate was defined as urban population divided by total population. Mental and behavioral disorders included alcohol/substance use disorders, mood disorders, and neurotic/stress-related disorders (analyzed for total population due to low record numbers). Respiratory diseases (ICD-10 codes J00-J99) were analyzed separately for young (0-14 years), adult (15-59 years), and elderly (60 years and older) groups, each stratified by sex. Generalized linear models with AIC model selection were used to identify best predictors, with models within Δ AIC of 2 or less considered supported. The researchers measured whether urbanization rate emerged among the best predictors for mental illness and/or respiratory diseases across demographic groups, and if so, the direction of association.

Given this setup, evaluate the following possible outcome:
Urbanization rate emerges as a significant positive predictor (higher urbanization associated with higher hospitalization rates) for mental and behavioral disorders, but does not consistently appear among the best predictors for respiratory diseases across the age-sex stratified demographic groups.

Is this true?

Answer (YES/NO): YES